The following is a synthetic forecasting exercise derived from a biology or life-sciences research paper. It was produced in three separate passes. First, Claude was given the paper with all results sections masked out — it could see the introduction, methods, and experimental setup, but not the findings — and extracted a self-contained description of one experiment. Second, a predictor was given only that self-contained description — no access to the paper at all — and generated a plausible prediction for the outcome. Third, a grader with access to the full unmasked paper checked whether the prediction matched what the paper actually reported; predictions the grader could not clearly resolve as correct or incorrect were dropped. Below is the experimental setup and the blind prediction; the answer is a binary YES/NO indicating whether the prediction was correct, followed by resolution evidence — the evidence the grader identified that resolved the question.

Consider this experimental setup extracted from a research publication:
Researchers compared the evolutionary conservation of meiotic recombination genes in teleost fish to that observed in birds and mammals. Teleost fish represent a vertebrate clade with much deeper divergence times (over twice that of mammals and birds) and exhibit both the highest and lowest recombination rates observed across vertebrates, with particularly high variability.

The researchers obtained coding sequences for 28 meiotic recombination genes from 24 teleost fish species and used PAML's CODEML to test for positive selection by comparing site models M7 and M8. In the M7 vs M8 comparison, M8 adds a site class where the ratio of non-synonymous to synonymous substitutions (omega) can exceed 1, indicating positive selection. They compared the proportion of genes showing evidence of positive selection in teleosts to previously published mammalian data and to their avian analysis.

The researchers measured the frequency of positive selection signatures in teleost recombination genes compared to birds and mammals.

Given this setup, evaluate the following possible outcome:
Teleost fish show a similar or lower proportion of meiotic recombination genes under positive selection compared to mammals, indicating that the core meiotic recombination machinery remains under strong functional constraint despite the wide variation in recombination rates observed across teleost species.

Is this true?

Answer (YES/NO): YES